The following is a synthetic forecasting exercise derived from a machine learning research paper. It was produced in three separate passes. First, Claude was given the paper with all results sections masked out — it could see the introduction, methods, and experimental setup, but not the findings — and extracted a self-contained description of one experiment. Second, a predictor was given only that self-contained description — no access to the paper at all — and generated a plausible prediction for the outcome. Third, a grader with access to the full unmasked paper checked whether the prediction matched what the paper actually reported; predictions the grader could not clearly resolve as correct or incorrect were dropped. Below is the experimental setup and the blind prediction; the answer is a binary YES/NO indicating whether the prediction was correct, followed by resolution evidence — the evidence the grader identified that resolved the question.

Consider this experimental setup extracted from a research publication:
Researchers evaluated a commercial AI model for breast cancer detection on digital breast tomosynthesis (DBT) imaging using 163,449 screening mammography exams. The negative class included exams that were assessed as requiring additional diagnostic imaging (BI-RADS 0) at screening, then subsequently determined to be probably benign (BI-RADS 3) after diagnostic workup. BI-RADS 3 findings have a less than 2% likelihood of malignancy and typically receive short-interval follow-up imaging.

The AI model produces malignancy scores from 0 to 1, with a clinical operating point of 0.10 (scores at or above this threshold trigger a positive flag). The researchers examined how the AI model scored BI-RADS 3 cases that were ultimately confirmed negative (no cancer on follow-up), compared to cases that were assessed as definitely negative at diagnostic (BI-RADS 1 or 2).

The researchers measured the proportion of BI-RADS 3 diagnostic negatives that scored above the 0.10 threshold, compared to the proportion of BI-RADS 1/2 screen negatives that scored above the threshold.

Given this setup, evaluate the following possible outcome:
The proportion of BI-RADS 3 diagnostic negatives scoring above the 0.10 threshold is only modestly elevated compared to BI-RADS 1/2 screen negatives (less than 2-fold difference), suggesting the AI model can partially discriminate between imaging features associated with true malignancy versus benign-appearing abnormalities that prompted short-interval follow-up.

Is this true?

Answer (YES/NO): YES